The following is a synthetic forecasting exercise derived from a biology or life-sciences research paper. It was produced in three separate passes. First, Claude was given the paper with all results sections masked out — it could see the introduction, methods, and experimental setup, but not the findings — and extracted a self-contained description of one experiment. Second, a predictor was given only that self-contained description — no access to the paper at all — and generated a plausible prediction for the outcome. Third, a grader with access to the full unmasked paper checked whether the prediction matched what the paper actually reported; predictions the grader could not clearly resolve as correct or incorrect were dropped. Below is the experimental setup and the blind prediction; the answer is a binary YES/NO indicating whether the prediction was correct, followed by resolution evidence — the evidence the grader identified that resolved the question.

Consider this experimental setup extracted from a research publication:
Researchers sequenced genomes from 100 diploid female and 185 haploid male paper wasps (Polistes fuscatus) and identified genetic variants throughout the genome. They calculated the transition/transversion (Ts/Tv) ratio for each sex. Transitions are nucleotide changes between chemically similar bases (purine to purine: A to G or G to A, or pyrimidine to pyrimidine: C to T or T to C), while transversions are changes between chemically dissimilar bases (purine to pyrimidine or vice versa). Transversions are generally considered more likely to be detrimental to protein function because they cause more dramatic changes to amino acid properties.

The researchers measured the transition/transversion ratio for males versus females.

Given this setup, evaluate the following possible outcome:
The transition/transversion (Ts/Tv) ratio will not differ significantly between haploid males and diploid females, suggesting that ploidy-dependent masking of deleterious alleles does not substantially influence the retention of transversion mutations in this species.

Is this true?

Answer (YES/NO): NO